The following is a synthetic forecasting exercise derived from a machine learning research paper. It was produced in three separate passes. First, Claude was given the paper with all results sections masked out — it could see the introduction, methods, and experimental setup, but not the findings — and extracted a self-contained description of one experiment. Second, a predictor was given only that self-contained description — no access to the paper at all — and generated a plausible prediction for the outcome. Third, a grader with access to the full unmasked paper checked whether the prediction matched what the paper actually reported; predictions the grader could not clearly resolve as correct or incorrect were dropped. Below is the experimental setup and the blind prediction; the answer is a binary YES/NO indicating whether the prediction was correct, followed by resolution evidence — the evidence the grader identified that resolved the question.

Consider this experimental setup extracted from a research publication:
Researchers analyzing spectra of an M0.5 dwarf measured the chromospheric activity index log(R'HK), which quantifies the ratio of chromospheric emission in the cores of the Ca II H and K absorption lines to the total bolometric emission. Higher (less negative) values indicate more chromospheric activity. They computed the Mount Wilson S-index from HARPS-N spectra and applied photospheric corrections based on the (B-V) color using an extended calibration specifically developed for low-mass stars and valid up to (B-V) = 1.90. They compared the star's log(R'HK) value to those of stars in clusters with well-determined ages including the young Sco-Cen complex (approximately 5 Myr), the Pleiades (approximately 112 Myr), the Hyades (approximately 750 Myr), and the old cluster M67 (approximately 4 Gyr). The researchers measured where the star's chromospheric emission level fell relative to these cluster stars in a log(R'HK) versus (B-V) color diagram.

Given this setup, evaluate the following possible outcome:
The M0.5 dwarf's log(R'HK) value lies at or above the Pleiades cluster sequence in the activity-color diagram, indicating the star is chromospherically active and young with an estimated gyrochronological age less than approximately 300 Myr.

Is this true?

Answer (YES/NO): NO